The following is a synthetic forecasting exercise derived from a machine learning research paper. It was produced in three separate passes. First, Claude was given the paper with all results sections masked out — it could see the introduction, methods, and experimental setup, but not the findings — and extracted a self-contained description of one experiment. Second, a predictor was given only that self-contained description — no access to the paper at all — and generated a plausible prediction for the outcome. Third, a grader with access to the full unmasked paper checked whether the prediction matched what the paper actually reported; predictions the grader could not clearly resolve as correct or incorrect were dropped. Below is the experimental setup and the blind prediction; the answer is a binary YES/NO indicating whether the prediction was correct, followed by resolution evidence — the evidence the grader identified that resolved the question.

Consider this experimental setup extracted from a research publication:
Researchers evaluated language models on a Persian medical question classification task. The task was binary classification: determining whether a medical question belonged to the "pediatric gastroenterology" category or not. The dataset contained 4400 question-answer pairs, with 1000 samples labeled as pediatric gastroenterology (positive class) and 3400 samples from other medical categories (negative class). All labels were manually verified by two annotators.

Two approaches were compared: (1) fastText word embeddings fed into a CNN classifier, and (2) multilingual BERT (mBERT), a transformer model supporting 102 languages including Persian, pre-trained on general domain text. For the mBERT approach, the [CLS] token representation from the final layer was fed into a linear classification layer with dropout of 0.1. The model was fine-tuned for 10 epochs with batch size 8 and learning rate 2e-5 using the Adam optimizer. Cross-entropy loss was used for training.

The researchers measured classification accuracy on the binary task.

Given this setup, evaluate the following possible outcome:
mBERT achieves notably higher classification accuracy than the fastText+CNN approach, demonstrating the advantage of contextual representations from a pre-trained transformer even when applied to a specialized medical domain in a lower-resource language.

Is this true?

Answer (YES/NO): NO